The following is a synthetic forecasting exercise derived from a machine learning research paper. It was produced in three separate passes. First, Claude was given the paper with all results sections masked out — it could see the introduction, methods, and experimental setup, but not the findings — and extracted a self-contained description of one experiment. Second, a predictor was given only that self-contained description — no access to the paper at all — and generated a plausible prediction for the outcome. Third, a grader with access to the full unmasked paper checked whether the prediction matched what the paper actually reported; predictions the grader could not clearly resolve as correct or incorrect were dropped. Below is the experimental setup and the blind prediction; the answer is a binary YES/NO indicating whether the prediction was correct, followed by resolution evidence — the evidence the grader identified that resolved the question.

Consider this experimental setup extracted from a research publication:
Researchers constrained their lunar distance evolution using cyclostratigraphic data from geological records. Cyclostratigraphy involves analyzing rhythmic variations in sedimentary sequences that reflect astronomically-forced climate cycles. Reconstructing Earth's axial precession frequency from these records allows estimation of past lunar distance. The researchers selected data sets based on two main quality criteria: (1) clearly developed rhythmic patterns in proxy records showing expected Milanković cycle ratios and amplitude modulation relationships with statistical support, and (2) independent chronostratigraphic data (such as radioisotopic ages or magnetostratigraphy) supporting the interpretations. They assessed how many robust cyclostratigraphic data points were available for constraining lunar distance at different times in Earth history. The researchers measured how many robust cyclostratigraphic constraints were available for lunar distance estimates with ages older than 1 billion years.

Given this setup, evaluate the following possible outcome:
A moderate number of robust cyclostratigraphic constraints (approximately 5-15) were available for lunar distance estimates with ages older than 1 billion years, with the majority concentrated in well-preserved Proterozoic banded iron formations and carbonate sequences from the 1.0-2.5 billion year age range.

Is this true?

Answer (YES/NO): NO